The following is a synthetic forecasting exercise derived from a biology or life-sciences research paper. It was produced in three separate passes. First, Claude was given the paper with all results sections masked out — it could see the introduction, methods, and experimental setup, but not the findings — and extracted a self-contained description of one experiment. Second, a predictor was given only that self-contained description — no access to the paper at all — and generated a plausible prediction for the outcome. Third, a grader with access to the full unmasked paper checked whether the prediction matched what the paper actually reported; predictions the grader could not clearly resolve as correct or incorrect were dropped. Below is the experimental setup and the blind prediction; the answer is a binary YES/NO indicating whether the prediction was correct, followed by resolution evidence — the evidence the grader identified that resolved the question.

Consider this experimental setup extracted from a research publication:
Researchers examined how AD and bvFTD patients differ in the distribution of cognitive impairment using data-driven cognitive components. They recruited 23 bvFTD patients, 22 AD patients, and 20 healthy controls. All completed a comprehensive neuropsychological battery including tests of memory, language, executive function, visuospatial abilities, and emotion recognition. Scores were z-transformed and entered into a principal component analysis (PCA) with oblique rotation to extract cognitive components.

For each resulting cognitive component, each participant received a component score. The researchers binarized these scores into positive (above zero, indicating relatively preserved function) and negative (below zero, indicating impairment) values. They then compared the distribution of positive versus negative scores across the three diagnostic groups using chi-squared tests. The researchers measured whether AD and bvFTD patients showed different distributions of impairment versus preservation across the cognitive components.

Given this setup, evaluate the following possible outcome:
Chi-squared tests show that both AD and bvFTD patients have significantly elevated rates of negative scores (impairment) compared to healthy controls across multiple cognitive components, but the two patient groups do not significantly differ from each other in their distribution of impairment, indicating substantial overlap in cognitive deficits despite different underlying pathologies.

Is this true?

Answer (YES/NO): NO